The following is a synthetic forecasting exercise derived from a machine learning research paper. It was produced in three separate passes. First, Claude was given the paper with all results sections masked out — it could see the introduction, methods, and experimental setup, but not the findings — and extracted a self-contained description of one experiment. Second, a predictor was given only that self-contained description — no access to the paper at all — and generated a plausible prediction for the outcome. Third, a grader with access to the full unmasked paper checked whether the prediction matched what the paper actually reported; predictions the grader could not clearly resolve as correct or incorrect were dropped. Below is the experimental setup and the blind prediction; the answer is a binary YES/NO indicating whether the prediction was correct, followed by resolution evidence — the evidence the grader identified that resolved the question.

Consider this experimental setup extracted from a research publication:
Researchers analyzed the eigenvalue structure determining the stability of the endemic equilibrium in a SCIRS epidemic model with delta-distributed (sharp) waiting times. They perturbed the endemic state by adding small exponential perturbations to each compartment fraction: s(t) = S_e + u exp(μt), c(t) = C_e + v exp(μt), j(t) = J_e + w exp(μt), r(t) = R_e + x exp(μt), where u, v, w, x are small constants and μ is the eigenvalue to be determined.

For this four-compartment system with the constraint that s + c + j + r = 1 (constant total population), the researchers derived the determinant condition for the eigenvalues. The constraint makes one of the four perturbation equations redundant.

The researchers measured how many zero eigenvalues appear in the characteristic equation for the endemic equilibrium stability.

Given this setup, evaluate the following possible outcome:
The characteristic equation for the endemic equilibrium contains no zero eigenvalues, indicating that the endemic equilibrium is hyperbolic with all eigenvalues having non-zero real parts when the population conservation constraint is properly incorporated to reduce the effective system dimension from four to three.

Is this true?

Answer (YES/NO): NO